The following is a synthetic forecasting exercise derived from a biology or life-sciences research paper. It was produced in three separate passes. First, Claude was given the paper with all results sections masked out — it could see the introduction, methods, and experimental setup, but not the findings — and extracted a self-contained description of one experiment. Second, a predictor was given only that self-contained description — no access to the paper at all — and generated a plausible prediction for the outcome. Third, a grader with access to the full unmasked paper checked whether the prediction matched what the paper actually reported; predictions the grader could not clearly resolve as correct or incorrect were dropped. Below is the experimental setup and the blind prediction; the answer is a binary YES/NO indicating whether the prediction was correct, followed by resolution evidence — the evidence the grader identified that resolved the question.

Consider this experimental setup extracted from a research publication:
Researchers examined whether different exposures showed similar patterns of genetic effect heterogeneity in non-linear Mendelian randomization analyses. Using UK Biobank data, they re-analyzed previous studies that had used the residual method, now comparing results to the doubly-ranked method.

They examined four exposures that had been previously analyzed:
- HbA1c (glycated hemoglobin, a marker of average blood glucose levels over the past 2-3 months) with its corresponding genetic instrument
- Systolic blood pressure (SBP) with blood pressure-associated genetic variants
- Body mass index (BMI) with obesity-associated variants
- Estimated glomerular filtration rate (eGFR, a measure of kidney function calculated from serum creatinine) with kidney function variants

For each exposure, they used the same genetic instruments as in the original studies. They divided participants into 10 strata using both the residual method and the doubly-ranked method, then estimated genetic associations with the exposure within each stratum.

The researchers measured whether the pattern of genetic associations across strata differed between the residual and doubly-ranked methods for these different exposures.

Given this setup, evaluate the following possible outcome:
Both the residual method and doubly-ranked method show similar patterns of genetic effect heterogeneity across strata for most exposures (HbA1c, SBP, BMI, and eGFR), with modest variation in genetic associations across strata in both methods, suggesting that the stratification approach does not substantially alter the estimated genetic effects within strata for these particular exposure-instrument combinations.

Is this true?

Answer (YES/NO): NO